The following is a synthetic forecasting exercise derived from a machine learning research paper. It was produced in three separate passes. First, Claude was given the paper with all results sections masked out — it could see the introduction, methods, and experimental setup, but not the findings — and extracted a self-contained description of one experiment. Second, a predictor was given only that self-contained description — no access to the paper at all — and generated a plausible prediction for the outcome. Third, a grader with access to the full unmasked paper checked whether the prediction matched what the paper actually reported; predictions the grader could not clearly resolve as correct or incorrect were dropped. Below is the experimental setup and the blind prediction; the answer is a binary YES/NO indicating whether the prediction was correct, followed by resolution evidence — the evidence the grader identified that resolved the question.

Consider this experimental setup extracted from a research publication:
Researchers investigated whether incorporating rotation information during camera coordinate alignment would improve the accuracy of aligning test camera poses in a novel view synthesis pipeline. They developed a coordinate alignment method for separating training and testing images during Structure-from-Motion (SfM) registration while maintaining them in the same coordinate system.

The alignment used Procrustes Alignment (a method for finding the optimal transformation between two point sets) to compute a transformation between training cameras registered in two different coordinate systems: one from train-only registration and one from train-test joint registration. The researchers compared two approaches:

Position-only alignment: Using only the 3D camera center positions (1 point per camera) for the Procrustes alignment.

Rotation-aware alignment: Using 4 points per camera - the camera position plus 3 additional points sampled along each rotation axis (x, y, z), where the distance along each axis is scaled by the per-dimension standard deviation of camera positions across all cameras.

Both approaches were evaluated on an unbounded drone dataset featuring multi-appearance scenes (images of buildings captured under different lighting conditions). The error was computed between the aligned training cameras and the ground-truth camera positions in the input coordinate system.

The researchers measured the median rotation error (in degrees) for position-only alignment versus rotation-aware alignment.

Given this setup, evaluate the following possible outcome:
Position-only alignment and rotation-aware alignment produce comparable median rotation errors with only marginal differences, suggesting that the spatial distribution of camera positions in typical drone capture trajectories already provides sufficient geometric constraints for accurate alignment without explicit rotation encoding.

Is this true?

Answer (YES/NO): NO